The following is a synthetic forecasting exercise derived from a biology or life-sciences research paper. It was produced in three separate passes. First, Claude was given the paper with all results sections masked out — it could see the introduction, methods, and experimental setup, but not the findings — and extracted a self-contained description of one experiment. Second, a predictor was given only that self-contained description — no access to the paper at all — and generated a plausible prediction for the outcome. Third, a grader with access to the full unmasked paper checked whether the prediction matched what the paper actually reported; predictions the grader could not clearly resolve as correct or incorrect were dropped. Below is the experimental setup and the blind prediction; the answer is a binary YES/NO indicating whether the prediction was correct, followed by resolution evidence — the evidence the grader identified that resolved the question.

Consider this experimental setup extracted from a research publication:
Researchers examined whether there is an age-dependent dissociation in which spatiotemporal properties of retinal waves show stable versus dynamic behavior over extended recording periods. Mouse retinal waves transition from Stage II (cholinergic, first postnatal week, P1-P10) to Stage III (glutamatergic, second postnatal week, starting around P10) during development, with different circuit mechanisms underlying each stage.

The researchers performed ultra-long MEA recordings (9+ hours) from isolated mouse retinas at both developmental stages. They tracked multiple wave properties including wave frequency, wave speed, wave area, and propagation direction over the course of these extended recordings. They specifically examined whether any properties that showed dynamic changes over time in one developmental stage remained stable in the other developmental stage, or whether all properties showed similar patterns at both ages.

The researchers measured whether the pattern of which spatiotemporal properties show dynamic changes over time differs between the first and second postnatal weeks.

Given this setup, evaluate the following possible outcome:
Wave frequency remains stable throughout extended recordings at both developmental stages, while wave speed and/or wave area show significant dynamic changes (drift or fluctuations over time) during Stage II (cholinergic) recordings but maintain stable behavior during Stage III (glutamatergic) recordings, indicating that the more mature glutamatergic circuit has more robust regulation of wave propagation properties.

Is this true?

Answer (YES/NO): YES